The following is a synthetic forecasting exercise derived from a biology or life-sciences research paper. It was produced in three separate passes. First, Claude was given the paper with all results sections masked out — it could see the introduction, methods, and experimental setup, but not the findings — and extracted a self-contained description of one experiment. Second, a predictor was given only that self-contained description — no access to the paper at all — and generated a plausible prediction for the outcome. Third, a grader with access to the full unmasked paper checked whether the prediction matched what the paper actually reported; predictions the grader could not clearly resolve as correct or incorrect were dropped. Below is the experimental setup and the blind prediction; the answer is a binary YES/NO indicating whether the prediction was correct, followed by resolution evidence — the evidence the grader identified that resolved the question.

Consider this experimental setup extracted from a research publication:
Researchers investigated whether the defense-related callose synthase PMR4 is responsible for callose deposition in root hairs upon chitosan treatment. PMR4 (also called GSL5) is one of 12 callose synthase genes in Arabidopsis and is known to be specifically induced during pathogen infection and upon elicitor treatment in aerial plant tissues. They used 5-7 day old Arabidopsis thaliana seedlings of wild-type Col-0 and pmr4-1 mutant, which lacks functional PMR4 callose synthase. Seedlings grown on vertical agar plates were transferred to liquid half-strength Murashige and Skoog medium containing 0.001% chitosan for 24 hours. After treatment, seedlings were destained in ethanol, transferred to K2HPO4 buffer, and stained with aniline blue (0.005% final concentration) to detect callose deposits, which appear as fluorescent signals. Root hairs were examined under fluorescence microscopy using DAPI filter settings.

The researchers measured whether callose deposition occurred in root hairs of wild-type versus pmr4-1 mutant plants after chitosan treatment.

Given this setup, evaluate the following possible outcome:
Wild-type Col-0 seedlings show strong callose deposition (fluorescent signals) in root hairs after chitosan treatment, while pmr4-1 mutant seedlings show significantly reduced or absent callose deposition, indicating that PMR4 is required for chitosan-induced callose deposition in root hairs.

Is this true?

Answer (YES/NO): YES